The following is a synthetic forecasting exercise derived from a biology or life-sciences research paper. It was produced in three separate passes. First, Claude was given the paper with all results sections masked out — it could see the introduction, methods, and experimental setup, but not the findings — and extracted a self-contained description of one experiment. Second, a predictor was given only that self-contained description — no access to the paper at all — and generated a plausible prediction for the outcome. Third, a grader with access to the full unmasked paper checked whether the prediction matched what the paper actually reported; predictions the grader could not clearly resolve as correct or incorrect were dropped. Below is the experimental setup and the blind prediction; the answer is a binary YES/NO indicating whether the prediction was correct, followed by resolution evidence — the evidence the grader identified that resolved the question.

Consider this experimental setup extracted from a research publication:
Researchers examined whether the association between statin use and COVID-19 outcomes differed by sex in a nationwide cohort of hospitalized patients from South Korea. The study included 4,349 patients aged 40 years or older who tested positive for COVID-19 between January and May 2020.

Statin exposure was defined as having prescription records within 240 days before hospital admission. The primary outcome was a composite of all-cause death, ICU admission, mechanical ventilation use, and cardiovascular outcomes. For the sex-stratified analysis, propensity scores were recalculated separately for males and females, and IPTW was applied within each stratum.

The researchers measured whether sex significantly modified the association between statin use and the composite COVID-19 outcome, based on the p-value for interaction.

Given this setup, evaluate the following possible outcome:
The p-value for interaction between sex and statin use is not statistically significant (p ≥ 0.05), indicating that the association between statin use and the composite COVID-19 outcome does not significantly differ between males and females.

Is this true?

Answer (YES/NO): YES